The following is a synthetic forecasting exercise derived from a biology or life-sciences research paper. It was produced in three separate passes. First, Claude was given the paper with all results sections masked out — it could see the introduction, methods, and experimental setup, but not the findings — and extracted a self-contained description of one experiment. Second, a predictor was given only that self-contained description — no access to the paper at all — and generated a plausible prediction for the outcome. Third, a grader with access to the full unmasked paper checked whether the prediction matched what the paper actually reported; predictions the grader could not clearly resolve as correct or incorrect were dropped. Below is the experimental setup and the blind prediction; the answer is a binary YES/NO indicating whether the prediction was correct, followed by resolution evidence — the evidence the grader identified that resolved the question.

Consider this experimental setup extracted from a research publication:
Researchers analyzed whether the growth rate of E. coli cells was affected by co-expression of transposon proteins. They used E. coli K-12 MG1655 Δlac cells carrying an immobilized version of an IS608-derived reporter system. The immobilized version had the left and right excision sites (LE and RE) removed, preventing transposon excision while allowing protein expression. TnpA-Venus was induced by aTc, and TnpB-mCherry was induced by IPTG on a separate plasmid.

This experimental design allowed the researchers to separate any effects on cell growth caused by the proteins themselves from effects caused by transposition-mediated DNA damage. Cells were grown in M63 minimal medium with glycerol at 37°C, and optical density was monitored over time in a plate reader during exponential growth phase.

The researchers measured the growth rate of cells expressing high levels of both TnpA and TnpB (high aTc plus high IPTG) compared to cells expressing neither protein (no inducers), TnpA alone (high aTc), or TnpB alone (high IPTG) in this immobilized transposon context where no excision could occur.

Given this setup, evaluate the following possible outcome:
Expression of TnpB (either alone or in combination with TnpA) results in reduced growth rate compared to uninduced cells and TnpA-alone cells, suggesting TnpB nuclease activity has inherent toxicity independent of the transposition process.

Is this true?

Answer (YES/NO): NO